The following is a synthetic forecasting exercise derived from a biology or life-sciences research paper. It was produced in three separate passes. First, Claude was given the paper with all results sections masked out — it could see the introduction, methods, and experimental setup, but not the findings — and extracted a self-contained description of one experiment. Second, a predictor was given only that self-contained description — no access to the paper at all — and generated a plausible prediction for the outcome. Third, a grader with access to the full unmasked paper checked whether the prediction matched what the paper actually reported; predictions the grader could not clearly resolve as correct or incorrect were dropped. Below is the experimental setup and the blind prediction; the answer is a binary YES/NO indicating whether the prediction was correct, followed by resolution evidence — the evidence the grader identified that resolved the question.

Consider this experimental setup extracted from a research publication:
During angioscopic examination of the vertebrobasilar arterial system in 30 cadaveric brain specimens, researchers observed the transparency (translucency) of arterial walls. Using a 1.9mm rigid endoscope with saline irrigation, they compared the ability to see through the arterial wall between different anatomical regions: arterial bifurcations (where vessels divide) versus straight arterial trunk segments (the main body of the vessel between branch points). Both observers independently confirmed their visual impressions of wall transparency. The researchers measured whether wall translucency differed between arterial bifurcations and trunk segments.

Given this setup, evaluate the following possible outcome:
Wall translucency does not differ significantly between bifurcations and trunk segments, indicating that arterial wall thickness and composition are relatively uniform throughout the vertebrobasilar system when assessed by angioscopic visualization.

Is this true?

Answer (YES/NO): NO